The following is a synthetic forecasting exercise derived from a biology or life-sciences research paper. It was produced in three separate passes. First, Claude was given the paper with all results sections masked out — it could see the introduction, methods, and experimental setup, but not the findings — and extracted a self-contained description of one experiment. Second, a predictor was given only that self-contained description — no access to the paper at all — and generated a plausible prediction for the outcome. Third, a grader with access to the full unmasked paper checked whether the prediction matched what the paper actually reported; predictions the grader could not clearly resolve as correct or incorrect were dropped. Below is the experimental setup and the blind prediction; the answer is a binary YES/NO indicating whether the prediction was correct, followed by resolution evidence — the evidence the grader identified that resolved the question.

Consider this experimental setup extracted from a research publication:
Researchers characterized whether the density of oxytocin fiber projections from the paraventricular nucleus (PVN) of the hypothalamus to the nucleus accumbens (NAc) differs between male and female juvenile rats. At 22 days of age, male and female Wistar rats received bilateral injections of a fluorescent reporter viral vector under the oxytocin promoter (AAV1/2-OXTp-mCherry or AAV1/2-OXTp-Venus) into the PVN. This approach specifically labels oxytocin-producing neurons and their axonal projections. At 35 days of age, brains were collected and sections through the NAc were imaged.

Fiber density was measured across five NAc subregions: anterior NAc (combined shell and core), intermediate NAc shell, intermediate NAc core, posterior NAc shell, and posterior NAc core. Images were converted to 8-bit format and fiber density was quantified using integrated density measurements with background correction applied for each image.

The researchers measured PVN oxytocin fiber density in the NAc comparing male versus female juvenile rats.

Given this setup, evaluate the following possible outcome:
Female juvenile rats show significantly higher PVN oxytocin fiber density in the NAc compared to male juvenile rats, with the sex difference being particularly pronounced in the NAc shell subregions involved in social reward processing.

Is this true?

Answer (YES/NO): NO